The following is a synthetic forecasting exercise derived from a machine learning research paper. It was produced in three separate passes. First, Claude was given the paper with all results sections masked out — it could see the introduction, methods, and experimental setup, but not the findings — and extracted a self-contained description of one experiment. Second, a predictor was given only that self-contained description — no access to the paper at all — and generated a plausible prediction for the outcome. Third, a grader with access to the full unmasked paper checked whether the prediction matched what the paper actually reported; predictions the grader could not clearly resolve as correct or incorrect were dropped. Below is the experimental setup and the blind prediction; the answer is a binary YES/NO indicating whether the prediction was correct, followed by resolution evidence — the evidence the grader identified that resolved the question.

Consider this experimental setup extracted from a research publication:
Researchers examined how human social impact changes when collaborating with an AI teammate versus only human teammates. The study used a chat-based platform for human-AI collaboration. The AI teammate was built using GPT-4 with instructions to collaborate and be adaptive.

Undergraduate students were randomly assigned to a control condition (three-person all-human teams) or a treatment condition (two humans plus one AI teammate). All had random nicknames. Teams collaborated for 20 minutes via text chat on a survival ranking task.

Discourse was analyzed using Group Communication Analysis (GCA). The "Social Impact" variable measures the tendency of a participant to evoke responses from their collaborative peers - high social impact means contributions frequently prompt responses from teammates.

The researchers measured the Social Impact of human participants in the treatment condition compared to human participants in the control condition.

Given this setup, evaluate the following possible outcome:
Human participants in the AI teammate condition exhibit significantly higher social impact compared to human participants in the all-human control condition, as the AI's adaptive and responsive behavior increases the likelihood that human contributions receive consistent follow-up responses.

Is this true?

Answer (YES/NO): NO